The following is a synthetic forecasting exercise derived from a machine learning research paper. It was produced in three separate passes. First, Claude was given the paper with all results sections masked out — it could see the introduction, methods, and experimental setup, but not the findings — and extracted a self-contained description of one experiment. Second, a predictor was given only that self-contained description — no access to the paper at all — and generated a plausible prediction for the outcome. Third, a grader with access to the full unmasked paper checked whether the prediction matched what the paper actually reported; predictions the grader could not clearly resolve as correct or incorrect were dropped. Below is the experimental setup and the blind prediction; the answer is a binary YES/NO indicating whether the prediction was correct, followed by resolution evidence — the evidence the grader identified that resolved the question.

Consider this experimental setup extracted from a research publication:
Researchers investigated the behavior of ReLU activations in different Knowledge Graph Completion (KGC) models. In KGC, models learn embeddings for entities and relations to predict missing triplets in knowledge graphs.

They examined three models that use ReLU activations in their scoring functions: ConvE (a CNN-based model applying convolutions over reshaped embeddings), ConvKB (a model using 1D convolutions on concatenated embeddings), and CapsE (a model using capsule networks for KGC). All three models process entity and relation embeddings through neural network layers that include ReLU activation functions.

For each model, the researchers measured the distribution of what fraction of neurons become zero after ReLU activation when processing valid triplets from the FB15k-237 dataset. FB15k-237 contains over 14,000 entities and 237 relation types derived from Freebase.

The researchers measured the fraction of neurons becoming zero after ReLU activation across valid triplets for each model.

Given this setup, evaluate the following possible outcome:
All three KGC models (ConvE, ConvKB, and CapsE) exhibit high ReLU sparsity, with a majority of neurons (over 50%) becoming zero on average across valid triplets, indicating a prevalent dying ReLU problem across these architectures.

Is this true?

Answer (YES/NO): NO